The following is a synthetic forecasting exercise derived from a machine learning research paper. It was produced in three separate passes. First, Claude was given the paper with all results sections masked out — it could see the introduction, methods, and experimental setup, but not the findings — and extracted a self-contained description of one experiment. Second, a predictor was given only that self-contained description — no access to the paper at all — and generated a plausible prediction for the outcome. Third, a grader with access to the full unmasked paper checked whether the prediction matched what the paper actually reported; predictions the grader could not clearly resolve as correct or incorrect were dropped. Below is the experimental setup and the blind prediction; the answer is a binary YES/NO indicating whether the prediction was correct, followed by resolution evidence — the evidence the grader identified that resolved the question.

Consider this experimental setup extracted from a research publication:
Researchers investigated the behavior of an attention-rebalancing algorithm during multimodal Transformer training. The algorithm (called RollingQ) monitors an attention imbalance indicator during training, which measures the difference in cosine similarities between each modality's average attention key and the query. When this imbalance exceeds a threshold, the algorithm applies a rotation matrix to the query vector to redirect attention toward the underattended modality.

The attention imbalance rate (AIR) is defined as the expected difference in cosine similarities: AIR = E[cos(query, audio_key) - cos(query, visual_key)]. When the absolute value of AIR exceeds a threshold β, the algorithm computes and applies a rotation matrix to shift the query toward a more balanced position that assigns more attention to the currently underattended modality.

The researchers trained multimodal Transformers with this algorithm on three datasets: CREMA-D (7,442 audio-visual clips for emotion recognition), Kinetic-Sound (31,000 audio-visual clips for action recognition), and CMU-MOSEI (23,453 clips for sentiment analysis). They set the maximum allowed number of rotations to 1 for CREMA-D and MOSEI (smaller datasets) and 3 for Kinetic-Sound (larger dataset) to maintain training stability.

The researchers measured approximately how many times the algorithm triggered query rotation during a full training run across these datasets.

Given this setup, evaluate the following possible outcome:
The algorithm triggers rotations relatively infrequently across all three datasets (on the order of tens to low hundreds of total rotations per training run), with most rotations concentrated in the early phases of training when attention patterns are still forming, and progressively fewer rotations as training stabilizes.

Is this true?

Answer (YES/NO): NO